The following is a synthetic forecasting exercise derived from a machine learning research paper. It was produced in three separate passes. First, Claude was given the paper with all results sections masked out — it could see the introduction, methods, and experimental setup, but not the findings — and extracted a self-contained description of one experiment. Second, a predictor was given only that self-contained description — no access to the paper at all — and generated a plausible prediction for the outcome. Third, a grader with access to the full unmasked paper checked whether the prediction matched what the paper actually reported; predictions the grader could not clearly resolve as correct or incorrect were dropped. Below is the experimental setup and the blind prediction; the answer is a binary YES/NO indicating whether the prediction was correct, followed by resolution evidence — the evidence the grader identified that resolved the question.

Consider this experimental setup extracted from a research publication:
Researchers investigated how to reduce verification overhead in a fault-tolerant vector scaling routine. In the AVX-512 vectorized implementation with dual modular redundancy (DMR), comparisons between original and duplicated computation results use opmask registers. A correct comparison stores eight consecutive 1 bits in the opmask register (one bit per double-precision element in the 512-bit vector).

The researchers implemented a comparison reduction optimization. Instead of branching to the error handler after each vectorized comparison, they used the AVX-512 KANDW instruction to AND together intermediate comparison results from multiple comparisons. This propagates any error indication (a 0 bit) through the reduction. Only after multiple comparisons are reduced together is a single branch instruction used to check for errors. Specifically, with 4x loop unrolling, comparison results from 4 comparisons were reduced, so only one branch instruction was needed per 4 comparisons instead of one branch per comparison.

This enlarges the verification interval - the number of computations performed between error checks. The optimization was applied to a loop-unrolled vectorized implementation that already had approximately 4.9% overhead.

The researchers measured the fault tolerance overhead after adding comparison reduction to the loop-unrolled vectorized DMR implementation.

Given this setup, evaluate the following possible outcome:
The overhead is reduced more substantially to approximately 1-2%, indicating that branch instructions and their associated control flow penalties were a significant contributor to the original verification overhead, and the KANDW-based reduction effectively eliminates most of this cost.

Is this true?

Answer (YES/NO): NO